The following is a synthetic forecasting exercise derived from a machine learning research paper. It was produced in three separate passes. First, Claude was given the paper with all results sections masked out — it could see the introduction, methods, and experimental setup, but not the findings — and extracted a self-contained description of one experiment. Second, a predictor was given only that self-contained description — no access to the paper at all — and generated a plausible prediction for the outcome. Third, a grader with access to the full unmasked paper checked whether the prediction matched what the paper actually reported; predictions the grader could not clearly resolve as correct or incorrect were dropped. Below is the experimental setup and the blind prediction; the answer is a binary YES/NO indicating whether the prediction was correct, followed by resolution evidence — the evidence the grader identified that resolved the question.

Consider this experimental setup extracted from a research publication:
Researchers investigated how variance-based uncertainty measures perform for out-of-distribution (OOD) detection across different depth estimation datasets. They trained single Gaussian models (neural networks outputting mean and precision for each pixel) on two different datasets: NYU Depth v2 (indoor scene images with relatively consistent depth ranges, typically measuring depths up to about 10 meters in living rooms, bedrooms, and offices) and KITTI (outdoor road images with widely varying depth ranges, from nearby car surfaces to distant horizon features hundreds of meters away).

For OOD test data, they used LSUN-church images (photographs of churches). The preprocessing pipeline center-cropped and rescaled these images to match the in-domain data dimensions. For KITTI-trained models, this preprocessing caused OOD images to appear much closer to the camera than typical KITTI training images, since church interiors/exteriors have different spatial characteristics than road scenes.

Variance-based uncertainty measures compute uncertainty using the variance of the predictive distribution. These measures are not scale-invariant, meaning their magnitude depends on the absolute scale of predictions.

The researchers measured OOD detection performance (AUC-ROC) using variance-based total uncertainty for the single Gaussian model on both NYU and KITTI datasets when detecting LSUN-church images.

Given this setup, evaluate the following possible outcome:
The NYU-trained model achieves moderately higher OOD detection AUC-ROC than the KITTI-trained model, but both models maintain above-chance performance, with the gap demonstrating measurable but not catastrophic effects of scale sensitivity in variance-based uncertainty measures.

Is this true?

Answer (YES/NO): NO